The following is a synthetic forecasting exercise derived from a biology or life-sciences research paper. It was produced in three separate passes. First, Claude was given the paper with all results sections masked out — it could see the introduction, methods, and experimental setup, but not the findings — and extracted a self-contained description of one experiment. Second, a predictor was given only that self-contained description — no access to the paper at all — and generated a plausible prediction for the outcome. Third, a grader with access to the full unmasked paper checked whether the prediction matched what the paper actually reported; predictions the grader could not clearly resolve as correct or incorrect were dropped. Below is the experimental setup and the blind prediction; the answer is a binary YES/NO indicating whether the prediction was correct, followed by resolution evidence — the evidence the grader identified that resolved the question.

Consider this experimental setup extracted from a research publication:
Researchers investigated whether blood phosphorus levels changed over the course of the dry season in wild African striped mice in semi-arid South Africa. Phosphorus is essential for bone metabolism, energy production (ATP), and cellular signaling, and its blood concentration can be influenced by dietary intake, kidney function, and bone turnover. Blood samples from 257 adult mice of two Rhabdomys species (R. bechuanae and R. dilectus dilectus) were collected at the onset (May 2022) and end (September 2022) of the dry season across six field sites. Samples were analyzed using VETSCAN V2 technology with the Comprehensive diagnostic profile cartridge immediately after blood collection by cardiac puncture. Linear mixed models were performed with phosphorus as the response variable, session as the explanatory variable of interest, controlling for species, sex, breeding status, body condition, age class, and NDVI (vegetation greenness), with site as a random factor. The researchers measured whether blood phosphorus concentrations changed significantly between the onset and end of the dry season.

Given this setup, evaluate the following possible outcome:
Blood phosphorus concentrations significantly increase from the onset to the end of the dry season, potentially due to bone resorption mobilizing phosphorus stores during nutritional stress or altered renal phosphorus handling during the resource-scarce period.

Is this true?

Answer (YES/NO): NO